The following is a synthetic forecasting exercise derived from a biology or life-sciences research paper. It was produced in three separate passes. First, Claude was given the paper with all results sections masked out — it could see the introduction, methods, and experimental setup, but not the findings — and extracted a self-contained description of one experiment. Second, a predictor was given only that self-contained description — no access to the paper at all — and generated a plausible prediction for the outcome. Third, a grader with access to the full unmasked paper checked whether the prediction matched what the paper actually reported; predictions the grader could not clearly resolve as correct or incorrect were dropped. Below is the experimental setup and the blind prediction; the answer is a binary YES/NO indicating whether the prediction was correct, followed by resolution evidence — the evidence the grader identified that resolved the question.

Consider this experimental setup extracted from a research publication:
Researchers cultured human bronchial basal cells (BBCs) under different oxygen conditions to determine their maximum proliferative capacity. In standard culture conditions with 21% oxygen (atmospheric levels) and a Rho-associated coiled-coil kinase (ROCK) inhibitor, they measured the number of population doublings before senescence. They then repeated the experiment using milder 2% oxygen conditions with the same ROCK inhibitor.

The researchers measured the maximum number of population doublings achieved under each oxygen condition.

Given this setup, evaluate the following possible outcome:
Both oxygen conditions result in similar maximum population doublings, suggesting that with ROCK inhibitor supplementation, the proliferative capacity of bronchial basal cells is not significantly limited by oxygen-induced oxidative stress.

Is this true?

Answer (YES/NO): NO